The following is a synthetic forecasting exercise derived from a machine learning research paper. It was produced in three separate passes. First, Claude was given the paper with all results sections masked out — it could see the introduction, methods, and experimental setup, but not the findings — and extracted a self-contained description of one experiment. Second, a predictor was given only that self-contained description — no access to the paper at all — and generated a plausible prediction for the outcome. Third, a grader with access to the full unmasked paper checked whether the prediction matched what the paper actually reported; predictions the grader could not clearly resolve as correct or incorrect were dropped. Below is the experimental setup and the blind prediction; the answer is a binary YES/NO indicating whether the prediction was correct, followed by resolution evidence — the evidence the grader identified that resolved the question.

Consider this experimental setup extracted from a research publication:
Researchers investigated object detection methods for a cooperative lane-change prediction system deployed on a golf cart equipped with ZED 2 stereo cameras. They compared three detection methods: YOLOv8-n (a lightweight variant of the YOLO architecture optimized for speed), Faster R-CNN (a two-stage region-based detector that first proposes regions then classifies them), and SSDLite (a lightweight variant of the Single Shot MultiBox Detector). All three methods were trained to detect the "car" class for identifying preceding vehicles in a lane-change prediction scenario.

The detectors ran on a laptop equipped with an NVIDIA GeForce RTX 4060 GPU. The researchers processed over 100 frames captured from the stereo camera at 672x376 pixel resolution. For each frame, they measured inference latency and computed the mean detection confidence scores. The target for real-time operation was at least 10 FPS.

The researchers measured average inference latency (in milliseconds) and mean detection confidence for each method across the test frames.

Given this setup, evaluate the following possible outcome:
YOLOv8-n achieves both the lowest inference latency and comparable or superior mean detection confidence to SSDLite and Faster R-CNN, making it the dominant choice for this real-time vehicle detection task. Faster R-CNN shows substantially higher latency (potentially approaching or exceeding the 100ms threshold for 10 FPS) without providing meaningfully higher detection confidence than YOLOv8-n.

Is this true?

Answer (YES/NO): YES